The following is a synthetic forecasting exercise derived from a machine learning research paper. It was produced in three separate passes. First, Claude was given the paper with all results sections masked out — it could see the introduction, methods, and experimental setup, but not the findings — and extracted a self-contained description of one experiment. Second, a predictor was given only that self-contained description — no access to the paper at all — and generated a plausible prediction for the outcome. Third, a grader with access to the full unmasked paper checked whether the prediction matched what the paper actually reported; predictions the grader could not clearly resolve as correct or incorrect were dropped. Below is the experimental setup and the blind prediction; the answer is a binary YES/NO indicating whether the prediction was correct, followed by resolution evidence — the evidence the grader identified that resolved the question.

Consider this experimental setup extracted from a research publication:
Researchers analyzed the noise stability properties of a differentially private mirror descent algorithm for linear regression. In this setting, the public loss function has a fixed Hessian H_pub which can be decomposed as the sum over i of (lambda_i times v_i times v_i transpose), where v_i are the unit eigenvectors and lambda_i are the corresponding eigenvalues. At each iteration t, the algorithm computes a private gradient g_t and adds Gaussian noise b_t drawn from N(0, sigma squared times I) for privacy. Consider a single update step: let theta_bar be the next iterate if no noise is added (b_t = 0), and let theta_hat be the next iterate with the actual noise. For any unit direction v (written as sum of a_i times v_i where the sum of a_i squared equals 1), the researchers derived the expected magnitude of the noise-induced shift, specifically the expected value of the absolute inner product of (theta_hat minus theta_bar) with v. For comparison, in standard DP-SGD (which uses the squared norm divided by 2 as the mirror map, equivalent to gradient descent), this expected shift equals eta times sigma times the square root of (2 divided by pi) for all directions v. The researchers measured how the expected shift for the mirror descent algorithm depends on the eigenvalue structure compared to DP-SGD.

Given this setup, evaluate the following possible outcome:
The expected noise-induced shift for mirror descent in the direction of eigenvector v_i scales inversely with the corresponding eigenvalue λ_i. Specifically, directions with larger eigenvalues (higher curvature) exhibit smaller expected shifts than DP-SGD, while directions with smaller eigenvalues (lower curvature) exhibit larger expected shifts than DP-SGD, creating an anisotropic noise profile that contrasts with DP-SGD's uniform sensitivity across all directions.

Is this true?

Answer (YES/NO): YES